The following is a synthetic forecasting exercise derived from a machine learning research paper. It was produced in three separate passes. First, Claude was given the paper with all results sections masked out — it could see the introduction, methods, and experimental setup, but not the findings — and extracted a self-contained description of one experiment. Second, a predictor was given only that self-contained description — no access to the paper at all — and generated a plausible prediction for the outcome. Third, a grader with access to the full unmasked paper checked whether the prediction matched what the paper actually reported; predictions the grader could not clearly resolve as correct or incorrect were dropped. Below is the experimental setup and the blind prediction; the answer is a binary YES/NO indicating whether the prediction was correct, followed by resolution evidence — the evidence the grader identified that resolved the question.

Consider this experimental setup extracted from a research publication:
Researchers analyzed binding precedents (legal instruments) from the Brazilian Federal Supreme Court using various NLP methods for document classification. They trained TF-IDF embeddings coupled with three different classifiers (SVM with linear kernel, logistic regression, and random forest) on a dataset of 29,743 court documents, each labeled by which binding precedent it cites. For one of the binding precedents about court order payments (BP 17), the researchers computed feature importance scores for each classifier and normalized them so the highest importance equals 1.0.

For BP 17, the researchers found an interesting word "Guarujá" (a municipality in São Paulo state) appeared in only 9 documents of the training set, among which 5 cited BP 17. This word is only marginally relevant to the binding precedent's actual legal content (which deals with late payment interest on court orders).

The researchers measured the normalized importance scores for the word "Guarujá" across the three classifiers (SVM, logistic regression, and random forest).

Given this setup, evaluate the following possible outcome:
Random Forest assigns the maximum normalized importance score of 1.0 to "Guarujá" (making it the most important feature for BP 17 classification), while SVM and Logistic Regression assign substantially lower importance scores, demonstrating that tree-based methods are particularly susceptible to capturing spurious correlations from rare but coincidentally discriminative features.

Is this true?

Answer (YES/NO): NO